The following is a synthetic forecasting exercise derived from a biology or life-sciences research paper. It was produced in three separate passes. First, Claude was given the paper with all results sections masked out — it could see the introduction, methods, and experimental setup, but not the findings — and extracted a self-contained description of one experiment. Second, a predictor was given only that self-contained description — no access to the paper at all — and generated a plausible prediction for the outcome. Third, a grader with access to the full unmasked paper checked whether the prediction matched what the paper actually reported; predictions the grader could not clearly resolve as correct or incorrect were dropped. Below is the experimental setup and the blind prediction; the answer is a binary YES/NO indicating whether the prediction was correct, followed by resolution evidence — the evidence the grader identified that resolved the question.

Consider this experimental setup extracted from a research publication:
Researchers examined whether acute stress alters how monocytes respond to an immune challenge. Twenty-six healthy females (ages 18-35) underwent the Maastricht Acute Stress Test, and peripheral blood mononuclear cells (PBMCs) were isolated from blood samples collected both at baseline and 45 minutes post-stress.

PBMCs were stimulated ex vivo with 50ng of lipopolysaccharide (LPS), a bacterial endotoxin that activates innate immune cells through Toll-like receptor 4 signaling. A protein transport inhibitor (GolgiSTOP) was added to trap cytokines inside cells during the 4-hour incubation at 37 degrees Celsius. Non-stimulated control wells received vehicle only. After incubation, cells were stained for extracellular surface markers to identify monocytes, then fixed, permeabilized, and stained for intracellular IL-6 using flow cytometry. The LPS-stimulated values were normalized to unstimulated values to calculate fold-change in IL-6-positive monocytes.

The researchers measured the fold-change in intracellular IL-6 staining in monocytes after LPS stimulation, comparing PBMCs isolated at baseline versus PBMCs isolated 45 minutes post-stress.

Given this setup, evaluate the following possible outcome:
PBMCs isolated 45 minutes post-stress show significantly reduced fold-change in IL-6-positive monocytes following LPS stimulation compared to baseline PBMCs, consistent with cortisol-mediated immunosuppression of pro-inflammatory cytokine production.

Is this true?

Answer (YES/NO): NO